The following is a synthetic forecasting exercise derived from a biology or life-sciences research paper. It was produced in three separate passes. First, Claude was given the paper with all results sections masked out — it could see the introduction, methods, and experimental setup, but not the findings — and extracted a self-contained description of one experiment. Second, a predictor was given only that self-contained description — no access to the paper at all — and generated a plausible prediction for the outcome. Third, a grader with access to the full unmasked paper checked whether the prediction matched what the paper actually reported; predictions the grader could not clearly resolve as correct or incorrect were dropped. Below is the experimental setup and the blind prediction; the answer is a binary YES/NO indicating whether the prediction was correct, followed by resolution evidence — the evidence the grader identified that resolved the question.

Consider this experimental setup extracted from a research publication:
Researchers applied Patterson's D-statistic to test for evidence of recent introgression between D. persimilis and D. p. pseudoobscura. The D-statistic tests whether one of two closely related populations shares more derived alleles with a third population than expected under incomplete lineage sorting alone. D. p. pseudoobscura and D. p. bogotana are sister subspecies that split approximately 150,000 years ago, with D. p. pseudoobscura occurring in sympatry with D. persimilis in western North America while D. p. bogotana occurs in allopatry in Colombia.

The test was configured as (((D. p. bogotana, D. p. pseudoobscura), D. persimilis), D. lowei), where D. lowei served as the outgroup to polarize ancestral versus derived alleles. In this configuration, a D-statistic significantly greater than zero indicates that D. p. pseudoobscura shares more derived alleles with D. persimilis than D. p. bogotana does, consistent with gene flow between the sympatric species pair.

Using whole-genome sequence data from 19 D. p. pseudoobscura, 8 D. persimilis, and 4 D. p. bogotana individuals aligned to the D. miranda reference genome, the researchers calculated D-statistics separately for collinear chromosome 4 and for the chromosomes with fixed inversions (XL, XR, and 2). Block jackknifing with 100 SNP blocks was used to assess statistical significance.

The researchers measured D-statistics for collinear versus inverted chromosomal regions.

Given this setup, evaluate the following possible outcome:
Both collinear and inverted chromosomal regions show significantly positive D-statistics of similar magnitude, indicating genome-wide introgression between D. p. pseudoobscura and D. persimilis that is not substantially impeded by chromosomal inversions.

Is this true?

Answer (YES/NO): NO